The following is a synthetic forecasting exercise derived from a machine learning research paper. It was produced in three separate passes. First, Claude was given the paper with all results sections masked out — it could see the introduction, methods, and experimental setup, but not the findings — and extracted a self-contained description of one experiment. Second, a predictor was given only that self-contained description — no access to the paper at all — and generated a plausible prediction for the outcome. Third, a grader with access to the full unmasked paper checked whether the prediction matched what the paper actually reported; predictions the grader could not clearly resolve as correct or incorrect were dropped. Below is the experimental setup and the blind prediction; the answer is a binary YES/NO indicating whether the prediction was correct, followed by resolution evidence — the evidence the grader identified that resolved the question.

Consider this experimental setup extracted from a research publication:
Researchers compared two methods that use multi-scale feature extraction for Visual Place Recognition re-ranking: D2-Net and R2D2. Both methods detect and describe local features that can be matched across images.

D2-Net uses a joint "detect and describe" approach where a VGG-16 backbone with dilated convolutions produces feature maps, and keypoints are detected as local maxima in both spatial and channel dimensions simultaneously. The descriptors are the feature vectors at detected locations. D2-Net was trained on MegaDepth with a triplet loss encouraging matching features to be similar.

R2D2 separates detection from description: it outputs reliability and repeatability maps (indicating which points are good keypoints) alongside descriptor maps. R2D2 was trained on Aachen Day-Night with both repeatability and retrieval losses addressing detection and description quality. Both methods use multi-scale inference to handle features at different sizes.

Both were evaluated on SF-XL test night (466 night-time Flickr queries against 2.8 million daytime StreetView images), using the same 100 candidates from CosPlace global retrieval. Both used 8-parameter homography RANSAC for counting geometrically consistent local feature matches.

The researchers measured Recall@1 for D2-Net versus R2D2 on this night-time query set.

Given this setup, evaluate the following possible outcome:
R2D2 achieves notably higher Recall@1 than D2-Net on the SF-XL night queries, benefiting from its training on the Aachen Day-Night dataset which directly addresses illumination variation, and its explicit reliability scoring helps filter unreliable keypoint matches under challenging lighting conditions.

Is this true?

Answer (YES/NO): NO